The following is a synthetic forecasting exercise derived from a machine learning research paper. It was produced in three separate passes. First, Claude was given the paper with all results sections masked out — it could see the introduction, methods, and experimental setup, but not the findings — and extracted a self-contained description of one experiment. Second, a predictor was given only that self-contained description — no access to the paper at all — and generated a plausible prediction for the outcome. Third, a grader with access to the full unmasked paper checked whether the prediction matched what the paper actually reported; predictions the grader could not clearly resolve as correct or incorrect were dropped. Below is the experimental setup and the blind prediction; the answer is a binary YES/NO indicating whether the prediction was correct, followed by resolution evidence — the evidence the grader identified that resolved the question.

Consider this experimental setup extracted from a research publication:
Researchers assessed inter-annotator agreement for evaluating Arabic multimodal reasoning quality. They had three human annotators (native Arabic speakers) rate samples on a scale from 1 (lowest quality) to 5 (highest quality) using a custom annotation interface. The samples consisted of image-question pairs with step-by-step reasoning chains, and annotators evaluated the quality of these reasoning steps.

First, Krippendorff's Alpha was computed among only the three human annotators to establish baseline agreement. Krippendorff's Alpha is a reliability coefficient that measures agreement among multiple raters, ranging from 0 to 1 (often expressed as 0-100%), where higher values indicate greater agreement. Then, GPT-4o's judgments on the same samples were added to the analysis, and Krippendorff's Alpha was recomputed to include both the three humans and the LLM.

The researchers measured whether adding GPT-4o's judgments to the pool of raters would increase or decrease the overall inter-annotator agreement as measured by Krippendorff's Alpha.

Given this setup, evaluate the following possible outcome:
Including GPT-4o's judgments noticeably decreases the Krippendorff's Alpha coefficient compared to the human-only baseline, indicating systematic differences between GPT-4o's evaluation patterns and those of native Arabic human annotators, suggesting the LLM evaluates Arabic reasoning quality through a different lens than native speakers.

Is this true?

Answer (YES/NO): NO